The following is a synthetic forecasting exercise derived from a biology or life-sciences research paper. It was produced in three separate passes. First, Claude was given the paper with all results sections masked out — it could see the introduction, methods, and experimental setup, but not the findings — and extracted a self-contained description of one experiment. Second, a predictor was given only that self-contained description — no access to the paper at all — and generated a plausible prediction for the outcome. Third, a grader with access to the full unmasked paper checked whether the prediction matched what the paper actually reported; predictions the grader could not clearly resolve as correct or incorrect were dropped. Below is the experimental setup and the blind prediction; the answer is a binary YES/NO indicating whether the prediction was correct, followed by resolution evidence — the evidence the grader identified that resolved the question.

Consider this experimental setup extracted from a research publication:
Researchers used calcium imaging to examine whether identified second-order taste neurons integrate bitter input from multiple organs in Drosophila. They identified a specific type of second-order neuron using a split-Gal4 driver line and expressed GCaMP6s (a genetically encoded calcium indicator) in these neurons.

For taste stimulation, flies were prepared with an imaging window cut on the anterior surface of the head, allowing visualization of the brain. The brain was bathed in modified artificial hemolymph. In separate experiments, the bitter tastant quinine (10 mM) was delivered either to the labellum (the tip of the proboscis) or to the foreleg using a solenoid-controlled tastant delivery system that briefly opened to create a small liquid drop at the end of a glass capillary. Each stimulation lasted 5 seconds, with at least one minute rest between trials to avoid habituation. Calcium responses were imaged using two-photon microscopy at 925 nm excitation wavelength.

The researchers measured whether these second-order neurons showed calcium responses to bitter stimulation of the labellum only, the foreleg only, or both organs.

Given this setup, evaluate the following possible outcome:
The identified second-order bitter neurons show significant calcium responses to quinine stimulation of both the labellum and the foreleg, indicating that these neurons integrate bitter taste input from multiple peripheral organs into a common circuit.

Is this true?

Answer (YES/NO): YES